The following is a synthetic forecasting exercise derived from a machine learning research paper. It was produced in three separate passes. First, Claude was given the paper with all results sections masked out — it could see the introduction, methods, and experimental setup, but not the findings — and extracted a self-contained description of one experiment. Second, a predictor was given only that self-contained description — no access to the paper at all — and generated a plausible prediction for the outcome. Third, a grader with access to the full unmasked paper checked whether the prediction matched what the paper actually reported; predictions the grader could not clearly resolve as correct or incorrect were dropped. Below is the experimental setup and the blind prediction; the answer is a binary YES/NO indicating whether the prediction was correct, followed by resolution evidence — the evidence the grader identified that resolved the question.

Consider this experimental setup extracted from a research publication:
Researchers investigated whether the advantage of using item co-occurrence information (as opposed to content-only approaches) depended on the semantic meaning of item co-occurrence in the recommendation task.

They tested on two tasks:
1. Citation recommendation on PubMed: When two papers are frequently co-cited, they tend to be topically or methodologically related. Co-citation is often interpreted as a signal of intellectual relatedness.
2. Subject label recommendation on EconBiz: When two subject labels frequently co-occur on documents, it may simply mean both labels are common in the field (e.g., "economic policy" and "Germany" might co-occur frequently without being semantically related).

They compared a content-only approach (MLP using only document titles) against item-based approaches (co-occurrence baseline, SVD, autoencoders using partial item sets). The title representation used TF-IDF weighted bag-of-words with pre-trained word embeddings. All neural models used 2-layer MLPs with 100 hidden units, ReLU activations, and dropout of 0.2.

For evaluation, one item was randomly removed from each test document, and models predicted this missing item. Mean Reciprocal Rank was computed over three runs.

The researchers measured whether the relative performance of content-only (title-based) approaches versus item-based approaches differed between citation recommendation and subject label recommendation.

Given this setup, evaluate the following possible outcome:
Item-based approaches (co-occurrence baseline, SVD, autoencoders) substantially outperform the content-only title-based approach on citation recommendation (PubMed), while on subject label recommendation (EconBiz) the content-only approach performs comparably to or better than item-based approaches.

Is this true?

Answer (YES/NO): YES